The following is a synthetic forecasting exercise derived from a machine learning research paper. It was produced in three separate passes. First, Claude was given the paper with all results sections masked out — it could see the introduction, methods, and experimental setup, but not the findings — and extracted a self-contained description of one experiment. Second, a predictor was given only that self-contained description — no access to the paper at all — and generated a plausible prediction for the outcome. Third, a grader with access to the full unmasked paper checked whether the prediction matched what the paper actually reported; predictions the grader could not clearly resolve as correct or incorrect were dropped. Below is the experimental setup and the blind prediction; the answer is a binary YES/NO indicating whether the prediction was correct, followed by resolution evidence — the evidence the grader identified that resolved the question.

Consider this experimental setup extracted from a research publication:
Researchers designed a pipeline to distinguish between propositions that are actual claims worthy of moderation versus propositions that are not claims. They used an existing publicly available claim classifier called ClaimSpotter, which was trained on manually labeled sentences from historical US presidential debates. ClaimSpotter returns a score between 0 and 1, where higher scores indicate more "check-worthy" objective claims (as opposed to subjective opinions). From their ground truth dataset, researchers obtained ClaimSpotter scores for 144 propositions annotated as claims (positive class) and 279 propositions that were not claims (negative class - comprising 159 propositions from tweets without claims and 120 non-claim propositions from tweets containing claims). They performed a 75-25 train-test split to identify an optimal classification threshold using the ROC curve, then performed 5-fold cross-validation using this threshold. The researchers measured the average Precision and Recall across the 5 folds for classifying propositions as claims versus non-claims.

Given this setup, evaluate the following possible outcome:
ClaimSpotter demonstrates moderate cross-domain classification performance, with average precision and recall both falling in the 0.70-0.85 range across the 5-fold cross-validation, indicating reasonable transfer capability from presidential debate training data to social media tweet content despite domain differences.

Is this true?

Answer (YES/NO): NO